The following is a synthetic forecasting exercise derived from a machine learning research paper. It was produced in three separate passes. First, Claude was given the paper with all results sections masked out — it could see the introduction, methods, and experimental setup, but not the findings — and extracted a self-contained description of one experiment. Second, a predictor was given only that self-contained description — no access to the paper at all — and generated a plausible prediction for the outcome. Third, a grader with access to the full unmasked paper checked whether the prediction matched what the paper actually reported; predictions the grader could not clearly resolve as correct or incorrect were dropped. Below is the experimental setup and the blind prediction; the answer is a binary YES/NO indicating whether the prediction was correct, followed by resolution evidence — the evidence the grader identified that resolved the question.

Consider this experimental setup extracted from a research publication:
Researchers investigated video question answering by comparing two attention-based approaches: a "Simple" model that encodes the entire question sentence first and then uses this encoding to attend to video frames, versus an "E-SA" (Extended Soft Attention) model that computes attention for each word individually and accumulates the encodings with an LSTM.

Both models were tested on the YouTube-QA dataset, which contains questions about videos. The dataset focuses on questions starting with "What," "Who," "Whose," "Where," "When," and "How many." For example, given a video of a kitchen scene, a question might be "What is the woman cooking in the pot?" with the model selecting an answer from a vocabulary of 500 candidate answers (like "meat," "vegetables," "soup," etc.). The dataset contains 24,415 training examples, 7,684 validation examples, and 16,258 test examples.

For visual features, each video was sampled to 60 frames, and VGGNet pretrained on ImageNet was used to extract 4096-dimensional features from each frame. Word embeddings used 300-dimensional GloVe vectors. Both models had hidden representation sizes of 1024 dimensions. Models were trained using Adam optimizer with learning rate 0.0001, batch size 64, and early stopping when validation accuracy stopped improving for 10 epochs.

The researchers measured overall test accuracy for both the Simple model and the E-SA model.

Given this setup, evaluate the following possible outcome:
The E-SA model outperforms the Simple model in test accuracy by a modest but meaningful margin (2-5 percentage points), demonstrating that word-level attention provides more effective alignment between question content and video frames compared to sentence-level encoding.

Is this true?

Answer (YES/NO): NO